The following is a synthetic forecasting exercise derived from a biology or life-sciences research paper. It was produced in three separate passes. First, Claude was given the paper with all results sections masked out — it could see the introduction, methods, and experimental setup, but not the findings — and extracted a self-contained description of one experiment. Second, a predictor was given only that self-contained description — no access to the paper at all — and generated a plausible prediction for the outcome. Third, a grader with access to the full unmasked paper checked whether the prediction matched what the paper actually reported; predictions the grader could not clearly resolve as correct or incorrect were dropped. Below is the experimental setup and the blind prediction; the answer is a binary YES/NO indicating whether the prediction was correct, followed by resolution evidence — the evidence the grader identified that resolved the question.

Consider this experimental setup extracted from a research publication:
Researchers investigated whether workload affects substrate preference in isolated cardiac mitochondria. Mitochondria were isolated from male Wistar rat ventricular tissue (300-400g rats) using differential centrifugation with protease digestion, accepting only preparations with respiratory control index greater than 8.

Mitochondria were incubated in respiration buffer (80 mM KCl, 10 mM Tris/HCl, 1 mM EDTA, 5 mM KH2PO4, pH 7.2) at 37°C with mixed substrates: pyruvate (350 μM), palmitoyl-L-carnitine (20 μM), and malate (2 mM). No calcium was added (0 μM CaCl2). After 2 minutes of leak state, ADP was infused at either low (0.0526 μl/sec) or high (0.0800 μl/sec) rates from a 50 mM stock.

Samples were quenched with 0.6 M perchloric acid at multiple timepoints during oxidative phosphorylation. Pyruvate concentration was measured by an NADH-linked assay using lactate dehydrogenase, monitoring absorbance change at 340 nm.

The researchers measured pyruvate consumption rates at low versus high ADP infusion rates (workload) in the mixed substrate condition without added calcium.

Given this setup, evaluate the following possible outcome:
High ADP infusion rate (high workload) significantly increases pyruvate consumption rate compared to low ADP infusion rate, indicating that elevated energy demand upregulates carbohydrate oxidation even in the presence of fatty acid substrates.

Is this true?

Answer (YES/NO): NO